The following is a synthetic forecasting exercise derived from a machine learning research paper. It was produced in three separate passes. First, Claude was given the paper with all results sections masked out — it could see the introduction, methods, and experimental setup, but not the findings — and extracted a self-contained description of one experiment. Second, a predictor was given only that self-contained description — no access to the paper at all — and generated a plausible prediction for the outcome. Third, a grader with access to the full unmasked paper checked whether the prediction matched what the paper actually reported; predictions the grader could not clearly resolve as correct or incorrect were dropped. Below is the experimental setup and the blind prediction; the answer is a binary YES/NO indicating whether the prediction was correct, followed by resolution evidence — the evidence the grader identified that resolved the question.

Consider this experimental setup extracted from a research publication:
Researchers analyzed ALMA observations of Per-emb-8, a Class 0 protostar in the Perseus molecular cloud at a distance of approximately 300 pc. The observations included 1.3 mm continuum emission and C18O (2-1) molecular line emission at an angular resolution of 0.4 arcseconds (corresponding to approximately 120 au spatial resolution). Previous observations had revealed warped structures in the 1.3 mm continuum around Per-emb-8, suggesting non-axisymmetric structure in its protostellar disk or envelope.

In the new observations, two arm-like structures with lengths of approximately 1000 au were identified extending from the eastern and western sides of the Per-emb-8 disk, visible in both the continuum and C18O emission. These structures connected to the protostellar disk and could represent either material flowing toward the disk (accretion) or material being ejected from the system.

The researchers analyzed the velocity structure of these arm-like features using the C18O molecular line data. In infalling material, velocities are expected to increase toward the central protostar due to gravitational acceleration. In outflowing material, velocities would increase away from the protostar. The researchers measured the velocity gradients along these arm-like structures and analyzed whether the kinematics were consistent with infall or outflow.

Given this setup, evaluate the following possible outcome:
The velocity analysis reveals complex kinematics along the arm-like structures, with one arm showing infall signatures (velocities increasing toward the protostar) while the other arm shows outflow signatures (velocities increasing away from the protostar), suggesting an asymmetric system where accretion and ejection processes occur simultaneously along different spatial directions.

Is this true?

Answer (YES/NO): NO